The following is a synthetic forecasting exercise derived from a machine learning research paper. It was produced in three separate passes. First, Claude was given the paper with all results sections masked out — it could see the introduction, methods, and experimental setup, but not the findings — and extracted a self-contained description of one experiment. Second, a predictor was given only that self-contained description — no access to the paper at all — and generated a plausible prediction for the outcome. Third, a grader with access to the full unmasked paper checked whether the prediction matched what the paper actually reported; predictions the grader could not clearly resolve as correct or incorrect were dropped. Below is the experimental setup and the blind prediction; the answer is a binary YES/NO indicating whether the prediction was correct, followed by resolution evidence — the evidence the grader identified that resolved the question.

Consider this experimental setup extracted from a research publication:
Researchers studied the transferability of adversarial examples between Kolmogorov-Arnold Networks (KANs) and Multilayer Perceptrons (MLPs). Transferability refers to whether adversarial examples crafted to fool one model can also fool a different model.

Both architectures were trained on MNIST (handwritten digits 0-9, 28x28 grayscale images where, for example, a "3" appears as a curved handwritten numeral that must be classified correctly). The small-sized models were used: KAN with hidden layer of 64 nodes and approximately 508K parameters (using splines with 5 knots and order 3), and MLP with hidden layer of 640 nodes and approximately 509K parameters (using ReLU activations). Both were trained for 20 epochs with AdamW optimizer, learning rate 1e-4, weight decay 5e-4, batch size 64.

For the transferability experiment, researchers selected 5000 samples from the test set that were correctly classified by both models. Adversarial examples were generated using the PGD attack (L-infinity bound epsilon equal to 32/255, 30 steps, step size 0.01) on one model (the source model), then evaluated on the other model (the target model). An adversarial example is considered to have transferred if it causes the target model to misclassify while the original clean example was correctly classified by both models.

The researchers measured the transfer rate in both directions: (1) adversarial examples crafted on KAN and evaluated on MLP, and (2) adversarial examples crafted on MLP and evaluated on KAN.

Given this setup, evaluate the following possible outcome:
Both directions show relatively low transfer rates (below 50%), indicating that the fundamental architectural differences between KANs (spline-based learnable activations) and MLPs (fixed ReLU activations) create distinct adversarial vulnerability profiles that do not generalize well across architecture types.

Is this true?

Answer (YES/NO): NO